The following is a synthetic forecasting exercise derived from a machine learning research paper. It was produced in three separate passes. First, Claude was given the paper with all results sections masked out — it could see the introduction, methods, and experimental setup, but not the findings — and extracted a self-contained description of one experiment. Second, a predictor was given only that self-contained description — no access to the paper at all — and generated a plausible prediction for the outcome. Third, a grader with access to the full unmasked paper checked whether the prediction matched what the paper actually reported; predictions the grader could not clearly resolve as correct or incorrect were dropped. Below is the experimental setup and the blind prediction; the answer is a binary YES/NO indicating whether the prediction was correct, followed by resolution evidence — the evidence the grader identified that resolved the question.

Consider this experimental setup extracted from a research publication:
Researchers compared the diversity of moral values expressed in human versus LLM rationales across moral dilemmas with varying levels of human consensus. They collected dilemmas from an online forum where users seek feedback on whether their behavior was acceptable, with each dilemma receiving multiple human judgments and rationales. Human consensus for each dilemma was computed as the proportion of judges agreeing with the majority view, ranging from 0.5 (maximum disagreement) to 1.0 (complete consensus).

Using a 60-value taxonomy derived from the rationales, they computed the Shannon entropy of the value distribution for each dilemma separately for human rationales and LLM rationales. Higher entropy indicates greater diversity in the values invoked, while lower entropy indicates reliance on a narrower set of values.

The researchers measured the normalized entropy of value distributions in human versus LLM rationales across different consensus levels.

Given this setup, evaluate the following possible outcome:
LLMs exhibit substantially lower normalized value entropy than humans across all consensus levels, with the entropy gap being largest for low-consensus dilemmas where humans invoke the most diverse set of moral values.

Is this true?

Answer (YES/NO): YES